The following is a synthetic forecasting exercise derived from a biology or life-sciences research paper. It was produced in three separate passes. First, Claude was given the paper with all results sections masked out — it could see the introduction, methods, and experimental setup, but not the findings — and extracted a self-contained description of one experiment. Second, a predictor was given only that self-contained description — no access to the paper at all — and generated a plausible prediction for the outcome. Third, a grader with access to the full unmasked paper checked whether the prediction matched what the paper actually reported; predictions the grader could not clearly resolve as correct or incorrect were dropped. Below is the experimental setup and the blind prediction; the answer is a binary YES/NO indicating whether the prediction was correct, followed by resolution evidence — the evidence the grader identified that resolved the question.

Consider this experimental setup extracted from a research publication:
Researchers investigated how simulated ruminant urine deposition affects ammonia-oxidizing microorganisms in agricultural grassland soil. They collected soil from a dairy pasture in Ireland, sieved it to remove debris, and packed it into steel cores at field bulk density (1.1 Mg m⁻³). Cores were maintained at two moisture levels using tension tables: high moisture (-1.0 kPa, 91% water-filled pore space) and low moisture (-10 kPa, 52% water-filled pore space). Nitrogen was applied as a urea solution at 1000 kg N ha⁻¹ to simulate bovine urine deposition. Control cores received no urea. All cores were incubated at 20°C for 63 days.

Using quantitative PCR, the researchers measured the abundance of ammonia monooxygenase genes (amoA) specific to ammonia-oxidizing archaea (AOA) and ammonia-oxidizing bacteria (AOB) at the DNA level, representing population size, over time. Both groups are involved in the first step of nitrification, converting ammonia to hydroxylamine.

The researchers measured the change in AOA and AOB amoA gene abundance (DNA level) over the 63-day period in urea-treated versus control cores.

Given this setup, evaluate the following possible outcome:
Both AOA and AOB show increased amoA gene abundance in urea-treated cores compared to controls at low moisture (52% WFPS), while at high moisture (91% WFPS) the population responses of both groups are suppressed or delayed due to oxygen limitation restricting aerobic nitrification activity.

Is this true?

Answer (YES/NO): NO